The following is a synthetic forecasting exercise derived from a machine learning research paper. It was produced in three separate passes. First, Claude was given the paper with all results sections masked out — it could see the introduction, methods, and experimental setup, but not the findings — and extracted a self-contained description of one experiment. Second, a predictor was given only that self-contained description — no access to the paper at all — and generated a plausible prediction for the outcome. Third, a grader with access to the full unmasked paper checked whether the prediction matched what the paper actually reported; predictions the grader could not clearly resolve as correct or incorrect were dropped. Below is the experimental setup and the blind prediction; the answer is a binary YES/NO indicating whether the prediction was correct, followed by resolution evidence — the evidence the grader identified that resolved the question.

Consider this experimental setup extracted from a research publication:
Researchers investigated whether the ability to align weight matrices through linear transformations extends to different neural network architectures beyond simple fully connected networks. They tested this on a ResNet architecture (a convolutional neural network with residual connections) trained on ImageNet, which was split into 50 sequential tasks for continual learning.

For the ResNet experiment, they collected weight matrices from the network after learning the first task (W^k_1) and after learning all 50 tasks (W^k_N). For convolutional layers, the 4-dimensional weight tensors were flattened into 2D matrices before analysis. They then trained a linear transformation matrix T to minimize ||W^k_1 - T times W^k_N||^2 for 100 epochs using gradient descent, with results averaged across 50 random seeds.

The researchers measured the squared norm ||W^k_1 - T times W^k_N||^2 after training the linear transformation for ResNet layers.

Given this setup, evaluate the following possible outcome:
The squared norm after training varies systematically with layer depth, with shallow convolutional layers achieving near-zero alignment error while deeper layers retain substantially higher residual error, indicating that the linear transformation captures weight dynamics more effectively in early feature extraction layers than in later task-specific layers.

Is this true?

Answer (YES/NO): NO